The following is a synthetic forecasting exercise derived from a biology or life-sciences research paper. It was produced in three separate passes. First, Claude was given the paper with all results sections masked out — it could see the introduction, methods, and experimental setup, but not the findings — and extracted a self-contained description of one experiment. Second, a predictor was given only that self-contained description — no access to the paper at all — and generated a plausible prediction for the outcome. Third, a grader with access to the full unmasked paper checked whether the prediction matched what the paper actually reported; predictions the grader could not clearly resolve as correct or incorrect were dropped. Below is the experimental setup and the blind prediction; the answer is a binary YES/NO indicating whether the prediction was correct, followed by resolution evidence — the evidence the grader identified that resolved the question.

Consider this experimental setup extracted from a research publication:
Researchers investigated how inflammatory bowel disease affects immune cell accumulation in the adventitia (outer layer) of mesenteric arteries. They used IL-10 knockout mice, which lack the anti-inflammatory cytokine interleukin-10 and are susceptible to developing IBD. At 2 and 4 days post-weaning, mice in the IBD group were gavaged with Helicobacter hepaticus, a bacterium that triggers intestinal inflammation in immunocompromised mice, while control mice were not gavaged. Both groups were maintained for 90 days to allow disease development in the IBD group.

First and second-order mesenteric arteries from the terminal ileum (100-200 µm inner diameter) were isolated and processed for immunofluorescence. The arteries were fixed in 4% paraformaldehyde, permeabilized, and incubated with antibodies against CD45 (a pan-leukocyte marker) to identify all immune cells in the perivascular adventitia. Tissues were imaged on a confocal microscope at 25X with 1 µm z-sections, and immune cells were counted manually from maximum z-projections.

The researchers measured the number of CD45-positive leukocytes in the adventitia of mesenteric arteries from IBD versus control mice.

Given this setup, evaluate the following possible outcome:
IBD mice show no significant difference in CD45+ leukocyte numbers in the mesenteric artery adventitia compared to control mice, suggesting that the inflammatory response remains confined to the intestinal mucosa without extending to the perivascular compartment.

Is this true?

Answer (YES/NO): NO